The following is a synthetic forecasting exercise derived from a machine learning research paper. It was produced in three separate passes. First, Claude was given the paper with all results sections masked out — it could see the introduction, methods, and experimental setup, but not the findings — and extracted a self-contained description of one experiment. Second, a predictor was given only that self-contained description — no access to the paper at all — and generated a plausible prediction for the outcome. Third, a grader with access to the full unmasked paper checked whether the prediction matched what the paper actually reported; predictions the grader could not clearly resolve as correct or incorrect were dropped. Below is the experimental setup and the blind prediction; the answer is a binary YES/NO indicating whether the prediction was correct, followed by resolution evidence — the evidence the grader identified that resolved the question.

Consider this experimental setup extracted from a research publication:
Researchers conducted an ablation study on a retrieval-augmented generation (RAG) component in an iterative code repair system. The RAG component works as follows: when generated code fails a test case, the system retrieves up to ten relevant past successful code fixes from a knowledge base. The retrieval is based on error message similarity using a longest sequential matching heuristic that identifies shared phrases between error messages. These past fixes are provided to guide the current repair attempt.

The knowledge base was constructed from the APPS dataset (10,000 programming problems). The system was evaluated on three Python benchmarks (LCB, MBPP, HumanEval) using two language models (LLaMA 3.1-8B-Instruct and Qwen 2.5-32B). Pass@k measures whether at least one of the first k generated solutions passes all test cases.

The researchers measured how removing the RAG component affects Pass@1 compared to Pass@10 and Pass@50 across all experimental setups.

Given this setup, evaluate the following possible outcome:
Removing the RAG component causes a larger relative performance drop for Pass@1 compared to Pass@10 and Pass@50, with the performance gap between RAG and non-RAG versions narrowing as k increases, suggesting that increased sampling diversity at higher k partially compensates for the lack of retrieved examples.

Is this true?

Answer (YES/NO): NO